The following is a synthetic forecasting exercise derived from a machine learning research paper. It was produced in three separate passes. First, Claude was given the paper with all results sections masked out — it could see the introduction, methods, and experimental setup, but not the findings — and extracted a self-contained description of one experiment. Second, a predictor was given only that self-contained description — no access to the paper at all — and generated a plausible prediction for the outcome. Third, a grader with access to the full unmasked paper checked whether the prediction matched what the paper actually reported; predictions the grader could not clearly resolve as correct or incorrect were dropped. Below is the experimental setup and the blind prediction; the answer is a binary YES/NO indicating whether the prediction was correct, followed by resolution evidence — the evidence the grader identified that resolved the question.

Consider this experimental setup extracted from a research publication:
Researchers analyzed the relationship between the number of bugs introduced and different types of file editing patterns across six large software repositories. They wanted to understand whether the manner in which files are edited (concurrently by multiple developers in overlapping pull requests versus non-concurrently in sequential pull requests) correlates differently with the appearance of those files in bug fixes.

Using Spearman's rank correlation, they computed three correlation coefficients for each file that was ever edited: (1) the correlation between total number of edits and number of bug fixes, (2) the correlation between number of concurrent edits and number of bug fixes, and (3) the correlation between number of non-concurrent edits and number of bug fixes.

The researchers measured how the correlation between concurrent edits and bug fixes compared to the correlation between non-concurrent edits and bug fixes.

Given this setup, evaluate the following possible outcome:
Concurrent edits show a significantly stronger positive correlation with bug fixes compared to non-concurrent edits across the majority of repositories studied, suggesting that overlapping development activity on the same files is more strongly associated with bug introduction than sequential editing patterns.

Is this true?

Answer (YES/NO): YES